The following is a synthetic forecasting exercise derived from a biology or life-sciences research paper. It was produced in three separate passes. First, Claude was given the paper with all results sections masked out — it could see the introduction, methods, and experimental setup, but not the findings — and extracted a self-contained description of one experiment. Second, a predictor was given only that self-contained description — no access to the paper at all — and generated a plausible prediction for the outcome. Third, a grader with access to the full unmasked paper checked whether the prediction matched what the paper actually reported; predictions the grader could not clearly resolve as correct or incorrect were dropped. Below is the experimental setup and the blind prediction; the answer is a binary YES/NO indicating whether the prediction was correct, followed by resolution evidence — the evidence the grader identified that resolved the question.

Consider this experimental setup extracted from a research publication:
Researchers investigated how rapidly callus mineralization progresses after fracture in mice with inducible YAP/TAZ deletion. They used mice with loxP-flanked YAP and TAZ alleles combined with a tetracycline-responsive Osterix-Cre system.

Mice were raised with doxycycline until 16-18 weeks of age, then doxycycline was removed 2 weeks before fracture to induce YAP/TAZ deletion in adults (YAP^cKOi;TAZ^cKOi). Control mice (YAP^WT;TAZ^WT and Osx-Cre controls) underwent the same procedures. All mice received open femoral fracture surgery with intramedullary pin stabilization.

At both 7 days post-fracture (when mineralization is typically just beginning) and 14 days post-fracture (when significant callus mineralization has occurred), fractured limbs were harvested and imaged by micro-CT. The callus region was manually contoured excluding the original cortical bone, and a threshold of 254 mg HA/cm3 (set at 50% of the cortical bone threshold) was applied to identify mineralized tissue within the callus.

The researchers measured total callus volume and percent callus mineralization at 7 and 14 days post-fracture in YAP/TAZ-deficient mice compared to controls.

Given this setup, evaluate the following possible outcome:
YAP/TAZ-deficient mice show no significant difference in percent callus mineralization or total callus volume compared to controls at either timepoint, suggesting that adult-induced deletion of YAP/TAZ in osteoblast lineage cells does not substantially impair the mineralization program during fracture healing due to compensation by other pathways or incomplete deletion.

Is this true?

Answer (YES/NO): NO